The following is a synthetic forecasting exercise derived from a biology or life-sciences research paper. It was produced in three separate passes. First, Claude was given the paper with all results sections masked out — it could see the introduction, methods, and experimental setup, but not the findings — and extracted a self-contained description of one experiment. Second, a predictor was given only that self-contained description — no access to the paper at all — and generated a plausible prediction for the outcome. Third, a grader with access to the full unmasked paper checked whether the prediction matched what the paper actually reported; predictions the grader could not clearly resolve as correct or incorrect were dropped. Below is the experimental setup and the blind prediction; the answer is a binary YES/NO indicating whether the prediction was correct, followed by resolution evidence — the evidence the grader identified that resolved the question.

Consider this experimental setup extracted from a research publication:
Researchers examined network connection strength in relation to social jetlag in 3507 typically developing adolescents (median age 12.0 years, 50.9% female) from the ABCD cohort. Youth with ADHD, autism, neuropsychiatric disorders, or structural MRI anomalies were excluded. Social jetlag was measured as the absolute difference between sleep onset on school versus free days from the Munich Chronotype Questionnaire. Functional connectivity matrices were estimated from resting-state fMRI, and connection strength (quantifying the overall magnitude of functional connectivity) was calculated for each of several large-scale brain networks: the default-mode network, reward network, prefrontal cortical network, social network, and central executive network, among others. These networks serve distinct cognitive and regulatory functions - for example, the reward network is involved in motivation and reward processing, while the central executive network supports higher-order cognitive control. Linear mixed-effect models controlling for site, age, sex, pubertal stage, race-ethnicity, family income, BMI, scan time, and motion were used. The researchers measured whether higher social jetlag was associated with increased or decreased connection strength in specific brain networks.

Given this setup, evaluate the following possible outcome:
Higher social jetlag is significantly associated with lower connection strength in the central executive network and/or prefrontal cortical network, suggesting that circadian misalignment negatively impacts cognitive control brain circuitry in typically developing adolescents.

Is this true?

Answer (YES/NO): NO